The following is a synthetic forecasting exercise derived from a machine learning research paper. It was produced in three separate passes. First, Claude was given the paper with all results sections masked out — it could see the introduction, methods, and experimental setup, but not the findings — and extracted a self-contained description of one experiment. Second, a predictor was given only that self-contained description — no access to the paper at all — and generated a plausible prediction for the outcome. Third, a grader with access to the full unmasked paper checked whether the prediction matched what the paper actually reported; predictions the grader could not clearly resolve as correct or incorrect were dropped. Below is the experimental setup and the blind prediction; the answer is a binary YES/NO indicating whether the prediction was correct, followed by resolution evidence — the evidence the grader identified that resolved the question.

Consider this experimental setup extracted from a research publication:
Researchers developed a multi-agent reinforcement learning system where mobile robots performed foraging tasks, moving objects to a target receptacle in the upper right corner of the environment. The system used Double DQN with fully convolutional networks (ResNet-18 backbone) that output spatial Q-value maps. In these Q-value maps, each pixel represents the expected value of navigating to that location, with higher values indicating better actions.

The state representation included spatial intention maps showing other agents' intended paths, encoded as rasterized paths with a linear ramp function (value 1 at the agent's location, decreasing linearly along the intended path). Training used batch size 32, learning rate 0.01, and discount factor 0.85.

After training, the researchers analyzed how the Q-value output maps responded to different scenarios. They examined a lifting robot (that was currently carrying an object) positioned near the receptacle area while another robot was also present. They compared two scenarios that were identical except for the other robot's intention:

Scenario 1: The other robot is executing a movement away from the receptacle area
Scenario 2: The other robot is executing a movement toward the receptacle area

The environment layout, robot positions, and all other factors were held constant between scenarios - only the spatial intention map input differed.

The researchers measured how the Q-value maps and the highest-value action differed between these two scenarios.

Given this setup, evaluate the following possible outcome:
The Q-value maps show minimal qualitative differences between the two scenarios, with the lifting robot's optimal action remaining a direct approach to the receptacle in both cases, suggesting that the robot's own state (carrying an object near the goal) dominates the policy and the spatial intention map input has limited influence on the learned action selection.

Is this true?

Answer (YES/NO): NO